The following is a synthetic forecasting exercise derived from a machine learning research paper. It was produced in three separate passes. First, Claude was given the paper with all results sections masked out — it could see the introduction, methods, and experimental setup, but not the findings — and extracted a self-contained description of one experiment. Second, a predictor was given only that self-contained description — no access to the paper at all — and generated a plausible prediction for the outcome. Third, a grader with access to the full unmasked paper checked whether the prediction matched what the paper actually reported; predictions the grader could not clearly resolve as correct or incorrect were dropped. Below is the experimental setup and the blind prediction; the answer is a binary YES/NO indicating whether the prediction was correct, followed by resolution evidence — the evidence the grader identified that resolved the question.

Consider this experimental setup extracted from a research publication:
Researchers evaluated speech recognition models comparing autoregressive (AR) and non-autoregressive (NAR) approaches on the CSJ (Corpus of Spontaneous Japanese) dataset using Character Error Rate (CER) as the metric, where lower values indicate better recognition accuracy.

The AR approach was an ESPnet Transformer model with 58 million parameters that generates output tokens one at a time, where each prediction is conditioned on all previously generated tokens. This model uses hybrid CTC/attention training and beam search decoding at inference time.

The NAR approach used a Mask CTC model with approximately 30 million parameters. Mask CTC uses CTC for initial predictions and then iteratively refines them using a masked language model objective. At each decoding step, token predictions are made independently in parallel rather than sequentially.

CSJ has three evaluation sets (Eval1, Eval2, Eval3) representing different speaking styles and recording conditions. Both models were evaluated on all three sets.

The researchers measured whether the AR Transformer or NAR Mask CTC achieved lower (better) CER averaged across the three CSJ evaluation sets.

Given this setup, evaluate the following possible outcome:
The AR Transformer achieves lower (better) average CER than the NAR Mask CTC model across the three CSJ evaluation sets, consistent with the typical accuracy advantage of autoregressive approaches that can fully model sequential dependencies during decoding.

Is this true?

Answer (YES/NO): NO